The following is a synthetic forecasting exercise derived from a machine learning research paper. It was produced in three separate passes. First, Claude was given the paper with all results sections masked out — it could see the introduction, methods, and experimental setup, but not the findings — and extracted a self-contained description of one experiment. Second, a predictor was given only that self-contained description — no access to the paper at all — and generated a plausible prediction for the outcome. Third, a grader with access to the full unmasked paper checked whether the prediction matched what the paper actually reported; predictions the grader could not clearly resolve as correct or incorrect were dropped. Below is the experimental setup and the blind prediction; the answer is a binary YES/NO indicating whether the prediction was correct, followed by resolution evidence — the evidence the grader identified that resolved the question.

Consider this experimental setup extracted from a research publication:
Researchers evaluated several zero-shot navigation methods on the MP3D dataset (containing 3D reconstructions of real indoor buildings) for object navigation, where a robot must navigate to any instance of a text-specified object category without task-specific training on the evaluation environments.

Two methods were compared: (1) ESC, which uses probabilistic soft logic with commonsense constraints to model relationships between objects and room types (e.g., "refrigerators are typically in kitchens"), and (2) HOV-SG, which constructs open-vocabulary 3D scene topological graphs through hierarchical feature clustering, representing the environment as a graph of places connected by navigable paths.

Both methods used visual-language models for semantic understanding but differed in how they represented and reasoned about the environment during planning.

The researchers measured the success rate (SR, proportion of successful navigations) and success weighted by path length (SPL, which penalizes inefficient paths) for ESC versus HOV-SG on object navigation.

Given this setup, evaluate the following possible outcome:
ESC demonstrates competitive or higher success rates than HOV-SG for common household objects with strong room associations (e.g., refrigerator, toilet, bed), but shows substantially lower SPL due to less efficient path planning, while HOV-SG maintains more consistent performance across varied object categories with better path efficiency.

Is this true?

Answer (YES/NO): NO